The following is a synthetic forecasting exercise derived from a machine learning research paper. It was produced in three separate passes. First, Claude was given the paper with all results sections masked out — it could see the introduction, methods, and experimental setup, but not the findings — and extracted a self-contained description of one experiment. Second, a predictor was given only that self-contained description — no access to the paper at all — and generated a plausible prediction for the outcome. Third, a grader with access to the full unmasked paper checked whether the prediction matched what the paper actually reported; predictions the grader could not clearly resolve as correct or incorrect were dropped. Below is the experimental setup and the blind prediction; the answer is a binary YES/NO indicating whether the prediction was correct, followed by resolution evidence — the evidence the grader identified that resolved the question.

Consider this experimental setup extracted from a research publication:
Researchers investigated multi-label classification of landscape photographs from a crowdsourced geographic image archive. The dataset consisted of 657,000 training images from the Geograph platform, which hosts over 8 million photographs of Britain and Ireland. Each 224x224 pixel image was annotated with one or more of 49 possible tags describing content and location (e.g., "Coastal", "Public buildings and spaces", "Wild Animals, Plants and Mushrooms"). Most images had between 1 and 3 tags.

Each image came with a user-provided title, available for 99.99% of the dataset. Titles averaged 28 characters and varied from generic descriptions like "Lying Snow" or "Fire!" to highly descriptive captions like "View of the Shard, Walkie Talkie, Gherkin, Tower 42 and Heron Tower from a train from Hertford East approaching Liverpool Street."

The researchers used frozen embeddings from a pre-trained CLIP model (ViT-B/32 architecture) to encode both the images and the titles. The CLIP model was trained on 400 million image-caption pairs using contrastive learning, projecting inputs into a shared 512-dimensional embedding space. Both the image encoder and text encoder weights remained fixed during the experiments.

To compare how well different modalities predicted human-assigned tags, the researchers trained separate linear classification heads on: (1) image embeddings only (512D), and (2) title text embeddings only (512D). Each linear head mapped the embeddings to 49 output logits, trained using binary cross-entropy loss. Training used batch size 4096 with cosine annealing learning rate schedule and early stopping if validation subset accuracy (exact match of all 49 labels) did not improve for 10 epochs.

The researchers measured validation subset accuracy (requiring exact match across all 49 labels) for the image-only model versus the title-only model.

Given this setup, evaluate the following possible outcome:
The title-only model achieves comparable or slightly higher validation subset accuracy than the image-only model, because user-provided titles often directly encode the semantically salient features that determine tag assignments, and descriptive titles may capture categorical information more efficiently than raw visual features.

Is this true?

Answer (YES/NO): NO